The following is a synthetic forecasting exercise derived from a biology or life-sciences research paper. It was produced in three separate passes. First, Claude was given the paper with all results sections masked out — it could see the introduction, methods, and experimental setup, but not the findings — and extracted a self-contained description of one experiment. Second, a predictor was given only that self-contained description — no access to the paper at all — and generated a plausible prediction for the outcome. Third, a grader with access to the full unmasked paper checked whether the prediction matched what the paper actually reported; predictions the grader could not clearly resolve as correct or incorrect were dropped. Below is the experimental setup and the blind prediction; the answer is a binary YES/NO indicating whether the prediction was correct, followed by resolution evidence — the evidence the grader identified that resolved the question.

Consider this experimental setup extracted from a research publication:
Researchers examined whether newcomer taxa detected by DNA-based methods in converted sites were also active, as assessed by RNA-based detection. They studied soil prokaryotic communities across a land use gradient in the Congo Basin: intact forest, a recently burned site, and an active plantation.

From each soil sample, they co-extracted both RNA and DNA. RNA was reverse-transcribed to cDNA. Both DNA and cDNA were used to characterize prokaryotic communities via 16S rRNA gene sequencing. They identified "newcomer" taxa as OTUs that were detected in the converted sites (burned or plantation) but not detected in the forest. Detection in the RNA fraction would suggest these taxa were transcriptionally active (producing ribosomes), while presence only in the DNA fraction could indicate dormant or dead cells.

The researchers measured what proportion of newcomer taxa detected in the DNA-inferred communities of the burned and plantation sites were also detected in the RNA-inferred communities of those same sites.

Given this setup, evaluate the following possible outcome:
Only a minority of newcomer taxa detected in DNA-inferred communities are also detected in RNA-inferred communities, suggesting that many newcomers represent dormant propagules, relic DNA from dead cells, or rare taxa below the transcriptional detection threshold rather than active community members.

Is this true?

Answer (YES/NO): NO